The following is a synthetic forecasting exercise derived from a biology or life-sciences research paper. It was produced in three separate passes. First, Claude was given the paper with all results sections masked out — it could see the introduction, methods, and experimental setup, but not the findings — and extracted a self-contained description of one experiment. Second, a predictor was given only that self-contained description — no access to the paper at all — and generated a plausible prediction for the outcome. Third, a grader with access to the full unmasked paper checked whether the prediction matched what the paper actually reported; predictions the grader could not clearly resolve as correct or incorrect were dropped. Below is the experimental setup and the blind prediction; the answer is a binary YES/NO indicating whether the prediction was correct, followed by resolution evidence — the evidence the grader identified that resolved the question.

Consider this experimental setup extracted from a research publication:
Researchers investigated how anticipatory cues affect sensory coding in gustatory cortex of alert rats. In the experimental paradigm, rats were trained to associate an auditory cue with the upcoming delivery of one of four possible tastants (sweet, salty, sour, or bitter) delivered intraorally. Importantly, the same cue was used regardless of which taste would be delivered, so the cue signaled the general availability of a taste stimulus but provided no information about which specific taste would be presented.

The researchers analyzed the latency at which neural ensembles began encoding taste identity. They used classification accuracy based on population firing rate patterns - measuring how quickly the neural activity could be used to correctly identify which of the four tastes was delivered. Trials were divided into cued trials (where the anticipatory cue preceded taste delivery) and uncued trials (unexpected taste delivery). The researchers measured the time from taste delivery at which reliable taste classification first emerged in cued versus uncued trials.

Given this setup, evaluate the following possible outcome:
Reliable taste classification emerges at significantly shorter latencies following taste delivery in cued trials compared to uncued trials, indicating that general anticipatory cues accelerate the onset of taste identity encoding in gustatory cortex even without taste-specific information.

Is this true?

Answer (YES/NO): YES